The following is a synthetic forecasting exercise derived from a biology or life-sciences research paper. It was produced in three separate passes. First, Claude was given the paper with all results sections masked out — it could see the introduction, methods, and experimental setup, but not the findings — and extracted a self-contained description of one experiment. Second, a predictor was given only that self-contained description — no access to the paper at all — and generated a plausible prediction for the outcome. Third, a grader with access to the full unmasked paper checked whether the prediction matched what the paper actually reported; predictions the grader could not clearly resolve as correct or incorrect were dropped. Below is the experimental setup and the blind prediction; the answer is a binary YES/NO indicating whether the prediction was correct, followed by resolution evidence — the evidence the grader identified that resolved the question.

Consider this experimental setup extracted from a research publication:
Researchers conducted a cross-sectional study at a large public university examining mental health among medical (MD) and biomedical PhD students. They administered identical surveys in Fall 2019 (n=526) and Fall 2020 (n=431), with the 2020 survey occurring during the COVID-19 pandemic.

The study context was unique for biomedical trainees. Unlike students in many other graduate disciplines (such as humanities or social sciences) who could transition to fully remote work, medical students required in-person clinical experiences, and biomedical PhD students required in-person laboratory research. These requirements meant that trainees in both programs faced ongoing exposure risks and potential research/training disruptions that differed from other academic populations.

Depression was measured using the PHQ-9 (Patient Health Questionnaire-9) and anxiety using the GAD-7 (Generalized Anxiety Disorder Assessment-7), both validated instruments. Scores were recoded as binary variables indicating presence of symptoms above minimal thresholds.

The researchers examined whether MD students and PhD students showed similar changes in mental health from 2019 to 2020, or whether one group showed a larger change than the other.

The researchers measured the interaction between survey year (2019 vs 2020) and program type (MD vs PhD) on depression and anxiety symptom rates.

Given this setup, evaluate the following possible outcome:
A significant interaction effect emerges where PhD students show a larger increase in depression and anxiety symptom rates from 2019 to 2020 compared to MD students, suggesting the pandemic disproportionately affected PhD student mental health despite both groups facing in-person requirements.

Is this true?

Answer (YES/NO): NO